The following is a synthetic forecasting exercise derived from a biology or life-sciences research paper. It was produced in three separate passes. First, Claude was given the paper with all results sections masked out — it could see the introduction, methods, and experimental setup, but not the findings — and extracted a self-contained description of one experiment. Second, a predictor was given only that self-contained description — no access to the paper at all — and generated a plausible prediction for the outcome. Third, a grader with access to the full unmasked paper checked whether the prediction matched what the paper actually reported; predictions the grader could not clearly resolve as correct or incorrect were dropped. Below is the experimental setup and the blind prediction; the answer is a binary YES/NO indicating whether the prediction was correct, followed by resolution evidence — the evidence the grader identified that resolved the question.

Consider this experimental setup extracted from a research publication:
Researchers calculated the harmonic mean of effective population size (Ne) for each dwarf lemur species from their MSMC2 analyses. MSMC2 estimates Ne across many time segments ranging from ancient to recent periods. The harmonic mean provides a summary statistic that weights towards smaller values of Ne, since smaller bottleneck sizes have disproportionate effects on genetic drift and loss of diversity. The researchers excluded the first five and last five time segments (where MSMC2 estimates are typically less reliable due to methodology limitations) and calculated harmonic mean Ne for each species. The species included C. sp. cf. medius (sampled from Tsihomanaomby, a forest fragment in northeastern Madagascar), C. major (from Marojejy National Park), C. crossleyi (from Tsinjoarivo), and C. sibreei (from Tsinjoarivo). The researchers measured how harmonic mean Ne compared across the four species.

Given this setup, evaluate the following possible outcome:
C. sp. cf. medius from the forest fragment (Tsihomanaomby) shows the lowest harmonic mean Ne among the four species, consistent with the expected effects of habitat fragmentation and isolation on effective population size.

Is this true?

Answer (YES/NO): YES